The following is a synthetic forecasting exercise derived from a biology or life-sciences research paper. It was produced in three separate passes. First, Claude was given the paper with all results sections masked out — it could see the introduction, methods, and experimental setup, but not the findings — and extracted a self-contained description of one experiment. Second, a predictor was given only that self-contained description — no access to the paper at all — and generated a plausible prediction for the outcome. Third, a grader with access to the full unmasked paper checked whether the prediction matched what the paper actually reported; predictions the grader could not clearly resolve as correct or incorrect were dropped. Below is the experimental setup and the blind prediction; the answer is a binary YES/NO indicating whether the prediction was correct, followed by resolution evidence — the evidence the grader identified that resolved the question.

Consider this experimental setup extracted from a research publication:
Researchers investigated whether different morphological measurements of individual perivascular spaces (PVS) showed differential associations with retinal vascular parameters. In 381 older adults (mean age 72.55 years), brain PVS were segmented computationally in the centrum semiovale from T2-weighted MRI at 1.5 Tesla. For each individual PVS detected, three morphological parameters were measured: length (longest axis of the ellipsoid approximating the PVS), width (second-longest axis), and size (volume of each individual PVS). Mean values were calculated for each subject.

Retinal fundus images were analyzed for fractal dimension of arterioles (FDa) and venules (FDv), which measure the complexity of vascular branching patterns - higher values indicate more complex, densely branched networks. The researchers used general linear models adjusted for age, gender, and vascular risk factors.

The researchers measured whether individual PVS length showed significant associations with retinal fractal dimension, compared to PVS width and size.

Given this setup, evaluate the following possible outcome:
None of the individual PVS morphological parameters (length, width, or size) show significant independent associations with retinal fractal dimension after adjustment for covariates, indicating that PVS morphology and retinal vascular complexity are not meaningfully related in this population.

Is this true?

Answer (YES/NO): NO